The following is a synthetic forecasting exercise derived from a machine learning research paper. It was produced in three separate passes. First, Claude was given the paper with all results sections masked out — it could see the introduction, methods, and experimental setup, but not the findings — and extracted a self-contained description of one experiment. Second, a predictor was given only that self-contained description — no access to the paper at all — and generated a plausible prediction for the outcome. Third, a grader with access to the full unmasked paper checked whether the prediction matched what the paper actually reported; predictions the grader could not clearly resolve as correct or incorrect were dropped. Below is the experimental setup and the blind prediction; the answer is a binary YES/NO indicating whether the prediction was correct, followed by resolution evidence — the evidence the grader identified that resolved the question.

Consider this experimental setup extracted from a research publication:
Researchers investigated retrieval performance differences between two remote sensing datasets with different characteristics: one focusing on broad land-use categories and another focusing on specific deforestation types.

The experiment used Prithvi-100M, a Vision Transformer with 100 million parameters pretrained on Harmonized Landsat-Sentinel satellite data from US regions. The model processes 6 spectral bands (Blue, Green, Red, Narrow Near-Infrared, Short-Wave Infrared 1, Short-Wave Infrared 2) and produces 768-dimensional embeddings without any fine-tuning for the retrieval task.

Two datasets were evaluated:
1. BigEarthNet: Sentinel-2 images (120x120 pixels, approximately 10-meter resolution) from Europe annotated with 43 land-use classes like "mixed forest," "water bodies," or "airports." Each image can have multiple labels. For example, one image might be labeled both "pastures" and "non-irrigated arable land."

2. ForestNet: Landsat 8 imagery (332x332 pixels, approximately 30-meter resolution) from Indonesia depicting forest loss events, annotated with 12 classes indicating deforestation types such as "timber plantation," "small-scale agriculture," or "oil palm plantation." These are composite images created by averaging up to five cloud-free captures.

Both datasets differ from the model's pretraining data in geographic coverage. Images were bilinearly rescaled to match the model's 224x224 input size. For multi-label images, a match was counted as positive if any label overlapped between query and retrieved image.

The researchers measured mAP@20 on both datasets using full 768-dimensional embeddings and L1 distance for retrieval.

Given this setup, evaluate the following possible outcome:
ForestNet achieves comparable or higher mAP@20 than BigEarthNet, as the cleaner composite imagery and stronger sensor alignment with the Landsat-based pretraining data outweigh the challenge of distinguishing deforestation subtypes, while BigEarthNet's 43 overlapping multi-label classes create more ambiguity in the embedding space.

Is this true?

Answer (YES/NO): NO